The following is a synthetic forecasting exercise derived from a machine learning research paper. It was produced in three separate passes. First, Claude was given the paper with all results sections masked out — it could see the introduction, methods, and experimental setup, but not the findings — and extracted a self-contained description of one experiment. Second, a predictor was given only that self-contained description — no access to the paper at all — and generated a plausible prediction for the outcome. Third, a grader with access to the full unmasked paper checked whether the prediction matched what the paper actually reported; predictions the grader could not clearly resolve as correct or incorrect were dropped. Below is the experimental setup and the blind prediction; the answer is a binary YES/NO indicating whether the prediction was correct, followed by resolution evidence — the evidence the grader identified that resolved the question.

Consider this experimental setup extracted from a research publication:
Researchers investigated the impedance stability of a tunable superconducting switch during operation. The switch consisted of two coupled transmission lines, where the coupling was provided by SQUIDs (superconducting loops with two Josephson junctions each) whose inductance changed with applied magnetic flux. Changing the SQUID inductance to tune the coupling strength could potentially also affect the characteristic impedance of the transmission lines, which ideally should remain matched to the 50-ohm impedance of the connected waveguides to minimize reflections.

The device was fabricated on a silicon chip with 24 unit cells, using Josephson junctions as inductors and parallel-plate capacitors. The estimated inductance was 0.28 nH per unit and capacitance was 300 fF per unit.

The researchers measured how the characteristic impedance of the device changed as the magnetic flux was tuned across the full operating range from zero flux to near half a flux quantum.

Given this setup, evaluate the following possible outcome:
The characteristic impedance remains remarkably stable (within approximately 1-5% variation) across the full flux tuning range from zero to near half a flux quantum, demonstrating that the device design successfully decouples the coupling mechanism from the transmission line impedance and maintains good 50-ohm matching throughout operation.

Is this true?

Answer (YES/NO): NO